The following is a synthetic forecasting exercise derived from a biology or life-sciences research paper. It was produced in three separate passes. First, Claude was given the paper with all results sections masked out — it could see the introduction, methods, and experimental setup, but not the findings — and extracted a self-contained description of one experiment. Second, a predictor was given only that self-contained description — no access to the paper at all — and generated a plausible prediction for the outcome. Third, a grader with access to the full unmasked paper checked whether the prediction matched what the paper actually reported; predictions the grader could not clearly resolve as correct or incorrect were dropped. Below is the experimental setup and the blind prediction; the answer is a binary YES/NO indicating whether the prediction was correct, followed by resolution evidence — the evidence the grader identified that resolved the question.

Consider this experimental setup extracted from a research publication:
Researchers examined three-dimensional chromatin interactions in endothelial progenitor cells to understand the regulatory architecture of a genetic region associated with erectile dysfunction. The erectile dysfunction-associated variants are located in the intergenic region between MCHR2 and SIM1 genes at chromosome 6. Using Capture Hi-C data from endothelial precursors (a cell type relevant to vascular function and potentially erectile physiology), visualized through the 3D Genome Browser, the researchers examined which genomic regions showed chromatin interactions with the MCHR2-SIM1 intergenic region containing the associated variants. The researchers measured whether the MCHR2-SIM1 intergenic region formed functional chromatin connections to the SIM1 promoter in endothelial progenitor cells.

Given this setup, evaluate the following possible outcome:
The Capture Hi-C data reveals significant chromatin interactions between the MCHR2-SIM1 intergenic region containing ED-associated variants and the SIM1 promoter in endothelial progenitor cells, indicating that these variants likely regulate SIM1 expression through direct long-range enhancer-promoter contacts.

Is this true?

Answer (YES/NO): YES